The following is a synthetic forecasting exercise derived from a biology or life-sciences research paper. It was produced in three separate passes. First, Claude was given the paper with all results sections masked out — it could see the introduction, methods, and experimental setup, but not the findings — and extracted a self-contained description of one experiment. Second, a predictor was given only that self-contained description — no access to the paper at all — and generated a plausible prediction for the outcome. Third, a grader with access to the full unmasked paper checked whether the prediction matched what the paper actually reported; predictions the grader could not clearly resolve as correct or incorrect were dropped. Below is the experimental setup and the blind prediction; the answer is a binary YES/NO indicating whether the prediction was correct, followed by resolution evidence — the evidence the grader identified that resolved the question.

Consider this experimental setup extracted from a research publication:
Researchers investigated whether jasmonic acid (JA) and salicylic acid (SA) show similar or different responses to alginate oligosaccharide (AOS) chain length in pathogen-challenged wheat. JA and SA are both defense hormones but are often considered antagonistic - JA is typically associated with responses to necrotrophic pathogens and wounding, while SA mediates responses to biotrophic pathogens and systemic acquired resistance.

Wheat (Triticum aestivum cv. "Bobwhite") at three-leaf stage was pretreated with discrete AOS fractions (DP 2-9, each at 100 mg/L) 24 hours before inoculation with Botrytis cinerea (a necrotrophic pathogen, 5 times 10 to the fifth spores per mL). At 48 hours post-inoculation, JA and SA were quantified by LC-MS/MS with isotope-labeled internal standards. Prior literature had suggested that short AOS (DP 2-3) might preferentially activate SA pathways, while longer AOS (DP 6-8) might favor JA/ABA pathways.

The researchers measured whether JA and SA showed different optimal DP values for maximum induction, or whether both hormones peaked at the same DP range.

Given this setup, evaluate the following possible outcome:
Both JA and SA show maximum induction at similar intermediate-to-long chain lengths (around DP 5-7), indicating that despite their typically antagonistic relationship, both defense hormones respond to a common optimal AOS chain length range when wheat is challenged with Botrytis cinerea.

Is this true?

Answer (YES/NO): NO